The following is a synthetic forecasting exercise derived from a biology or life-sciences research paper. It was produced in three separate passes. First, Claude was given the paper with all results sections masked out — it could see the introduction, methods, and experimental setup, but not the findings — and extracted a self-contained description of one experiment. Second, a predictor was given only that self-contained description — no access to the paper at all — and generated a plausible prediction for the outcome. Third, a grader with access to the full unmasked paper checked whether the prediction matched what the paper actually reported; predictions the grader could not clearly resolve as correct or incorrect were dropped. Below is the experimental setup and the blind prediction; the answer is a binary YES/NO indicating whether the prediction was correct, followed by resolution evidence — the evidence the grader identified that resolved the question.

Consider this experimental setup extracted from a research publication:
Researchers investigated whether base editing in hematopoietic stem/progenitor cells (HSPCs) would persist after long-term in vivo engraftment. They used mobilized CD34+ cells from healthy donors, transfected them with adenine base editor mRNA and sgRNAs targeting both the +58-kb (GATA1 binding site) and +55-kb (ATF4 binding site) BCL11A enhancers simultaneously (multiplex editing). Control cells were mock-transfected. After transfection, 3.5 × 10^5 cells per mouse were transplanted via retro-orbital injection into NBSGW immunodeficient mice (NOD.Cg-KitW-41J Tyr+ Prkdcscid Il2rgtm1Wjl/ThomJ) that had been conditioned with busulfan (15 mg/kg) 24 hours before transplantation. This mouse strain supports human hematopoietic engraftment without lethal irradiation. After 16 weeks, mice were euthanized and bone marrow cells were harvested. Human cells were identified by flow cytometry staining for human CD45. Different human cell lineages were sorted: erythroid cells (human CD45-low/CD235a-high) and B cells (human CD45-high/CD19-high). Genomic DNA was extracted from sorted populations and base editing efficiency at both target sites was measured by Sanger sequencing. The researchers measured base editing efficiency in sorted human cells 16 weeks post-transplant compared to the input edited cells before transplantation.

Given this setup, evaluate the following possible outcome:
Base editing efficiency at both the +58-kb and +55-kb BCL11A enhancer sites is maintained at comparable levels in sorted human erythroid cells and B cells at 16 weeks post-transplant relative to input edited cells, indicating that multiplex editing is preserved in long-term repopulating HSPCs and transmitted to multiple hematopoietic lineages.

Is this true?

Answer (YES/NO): NO